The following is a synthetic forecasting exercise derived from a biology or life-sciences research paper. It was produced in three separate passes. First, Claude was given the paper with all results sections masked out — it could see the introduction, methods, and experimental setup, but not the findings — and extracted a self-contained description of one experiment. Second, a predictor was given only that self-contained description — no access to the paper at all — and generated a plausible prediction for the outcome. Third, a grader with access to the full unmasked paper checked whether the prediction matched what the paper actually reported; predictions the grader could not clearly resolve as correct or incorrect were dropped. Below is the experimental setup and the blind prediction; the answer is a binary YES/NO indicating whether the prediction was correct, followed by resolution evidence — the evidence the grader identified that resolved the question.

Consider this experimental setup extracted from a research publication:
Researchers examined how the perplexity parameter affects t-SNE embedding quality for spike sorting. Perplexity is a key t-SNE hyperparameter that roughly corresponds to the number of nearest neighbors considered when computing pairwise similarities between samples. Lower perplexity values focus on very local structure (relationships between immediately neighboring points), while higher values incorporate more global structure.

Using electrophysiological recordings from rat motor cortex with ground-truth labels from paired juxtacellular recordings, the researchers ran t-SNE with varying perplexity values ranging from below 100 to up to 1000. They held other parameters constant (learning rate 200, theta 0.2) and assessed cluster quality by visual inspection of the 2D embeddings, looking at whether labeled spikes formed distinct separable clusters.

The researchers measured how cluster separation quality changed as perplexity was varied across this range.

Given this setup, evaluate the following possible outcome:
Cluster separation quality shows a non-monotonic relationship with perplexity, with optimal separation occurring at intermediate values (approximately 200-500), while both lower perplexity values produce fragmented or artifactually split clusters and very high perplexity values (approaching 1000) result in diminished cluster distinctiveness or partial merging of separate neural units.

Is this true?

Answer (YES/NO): NO